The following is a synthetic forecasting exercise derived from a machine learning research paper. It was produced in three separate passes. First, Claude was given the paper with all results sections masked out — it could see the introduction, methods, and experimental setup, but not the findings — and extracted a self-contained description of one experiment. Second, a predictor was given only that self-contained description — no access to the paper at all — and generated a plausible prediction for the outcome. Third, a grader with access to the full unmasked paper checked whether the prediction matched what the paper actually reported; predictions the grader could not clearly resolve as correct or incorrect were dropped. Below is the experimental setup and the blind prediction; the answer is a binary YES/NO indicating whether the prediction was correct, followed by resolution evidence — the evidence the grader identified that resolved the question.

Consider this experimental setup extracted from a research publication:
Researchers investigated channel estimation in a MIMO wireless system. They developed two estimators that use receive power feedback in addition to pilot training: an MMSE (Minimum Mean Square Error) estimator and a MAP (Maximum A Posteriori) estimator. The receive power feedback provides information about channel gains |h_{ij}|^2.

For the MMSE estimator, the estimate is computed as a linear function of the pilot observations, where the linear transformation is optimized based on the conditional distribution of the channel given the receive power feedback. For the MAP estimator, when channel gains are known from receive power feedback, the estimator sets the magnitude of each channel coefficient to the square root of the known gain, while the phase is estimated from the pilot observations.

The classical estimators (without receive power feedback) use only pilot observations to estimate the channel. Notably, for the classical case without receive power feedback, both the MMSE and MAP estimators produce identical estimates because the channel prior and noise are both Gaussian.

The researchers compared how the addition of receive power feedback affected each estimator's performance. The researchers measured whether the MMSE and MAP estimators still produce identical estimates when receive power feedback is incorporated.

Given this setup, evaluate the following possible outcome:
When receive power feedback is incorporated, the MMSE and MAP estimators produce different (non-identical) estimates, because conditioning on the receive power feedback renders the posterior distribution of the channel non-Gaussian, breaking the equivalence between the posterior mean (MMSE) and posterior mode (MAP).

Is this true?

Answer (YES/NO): YES